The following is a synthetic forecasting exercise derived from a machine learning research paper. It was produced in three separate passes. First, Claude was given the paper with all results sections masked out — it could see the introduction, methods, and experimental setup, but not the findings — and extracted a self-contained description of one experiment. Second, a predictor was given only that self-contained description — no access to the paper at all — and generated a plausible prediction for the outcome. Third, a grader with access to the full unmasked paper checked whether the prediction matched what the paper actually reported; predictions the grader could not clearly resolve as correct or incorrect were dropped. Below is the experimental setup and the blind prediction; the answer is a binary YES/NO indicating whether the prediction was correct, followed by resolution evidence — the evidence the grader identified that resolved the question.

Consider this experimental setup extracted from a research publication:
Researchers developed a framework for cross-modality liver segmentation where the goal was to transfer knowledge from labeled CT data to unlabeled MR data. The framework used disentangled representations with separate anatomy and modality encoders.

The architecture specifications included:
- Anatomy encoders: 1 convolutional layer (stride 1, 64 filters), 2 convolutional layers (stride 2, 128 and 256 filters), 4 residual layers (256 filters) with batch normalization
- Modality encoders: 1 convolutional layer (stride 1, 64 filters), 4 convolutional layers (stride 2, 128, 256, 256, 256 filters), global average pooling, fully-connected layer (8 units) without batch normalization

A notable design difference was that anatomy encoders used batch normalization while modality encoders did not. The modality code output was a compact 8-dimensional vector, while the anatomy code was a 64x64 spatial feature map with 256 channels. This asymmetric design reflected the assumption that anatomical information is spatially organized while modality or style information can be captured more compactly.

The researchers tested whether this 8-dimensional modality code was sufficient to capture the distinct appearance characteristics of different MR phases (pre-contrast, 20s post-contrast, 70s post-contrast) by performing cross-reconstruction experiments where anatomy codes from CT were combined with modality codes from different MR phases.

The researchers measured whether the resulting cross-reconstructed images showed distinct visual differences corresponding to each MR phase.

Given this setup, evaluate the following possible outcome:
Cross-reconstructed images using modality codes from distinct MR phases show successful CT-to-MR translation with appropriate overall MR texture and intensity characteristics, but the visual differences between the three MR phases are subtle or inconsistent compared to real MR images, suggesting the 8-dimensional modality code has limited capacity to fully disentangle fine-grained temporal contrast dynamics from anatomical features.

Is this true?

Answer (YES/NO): NO